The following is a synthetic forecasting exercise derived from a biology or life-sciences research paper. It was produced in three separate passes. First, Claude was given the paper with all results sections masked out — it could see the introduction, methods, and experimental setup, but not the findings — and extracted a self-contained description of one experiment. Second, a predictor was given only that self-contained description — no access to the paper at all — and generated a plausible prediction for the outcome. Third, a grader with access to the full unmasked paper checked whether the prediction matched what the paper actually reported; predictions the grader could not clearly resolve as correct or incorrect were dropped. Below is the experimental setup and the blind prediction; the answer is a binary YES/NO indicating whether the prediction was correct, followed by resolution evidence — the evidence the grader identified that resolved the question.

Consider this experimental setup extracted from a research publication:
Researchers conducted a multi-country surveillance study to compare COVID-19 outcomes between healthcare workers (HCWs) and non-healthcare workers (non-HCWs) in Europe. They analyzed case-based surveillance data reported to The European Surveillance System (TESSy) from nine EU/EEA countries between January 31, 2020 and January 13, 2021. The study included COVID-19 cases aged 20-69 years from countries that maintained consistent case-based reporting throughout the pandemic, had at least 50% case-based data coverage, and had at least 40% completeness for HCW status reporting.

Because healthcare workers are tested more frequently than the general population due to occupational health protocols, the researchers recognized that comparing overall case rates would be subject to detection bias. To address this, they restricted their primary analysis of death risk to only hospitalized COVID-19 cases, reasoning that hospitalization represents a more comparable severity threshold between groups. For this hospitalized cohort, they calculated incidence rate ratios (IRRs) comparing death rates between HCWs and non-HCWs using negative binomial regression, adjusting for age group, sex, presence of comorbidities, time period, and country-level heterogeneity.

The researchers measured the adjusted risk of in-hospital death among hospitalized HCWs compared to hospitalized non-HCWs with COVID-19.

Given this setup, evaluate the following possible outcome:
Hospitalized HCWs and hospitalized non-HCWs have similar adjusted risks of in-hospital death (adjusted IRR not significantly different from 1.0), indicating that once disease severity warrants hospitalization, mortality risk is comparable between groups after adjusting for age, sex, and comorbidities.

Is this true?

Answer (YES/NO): NO